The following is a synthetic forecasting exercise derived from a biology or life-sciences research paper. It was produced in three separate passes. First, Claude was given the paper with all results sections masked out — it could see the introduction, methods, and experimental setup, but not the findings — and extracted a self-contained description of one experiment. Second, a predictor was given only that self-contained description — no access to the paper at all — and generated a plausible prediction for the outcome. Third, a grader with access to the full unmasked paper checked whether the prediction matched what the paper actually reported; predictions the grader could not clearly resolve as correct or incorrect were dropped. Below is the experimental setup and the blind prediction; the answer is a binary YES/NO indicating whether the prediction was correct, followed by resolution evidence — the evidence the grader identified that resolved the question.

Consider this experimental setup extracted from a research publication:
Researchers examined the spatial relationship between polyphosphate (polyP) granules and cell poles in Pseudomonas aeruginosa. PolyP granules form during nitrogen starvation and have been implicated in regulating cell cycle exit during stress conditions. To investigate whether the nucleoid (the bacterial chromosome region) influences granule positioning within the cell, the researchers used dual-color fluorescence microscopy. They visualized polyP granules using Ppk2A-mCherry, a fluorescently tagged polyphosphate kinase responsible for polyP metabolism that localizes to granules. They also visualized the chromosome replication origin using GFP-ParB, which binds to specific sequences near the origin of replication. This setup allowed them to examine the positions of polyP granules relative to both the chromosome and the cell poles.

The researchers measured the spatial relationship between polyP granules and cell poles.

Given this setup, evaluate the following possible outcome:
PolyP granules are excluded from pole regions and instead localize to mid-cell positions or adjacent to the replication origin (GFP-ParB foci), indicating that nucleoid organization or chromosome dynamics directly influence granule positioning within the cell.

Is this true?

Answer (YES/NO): NO